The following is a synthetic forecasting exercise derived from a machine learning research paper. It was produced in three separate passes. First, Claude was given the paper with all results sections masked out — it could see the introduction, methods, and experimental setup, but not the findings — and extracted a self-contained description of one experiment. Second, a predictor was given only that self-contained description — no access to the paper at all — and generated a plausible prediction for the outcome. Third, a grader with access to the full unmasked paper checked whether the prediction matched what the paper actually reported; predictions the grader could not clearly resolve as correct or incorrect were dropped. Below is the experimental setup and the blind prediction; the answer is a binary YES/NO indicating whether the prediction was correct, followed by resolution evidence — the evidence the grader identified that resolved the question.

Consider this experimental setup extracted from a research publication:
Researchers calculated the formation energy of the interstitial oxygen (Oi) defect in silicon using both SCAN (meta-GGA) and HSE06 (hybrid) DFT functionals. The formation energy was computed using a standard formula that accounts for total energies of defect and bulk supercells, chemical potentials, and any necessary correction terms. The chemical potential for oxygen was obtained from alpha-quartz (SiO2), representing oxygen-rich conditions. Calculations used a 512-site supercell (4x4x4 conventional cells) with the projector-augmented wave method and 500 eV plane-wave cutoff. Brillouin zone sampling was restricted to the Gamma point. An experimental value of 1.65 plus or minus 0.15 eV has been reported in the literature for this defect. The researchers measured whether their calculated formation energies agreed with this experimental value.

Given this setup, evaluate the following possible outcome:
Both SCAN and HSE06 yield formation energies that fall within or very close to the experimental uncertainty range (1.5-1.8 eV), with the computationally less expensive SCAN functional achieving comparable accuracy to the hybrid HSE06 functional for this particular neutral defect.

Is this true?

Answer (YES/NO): YES